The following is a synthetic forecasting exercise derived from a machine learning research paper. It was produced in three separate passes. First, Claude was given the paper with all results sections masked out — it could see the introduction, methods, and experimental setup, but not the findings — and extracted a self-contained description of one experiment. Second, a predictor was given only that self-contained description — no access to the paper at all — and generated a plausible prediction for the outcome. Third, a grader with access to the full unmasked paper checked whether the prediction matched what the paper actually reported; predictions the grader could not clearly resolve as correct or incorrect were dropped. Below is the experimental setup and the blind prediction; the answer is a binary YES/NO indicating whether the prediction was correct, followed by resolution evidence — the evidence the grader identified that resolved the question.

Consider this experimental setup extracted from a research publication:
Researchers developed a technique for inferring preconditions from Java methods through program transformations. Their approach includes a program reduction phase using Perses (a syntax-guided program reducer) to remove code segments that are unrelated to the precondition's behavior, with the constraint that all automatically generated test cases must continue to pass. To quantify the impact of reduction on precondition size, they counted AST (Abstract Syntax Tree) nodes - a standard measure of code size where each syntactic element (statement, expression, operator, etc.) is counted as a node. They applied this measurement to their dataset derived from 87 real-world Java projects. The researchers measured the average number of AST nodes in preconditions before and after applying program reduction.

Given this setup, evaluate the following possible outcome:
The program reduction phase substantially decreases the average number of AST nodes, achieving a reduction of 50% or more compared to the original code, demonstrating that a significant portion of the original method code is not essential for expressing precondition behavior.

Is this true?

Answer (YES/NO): YES